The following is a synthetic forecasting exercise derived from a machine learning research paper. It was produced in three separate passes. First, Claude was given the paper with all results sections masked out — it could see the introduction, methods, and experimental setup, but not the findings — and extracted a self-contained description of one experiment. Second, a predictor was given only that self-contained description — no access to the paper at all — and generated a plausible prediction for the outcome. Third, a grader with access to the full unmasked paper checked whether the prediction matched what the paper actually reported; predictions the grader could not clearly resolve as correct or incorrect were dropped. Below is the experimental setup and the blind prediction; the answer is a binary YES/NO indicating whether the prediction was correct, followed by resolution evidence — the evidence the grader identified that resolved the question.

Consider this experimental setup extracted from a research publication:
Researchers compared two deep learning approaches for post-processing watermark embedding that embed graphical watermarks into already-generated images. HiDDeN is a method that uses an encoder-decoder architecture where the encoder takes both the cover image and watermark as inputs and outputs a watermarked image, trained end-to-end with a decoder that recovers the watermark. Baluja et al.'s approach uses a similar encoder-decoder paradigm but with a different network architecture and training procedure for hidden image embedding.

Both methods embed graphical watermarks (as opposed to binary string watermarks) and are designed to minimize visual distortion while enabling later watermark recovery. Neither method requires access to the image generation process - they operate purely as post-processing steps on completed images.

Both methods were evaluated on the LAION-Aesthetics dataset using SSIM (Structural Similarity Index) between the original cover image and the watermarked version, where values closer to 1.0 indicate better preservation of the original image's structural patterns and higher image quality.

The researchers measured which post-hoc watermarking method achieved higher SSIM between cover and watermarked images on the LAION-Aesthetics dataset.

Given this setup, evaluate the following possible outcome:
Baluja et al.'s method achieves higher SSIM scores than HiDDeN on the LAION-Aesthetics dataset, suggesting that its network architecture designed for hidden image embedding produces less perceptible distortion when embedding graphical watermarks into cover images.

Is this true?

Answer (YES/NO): NO